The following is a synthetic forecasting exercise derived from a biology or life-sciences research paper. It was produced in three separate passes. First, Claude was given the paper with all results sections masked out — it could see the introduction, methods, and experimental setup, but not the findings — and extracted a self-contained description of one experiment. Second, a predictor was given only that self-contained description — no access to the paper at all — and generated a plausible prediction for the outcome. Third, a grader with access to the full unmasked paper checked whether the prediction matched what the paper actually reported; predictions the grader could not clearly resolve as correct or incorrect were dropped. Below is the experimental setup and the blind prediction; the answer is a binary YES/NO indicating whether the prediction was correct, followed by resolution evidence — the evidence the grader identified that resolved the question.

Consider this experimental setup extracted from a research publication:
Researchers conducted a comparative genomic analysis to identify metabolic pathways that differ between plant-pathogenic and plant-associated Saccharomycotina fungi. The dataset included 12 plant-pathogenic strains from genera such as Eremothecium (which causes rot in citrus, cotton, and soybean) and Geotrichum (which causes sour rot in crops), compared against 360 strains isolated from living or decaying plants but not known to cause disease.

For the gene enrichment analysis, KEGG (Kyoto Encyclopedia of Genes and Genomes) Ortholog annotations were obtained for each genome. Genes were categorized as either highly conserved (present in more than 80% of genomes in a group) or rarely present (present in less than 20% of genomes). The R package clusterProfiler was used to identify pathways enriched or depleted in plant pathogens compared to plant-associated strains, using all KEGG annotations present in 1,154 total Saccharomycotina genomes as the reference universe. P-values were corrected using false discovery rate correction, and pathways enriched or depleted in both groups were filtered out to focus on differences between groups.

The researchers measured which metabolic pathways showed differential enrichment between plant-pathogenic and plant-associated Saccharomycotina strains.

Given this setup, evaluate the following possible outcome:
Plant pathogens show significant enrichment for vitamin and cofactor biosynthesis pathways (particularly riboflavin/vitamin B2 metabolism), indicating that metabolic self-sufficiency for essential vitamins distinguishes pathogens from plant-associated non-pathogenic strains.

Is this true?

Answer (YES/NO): NO